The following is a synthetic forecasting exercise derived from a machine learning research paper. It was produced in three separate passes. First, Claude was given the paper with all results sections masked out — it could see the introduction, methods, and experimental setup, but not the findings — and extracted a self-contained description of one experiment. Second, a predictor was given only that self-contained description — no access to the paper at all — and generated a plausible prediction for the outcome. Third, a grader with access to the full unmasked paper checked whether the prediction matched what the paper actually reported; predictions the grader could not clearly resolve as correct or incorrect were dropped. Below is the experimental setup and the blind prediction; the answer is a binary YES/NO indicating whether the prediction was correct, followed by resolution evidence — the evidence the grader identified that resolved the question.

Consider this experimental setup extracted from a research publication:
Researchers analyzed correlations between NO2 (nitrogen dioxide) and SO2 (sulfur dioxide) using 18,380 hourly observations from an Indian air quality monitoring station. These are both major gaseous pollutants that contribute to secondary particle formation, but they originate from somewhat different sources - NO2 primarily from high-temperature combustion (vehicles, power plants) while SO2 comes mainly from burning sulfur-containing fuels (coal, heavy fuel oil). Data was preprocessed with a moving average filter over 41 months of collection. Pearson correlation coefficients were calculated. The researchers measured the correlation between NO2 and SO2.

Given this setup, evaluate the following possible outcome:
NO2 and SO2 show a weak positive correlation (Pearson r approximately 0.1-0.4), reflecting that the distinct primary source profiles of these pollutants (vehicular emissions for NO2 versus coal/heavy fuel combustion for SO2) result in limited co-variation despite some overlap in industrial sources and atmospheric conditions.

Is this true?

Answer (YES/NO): NO